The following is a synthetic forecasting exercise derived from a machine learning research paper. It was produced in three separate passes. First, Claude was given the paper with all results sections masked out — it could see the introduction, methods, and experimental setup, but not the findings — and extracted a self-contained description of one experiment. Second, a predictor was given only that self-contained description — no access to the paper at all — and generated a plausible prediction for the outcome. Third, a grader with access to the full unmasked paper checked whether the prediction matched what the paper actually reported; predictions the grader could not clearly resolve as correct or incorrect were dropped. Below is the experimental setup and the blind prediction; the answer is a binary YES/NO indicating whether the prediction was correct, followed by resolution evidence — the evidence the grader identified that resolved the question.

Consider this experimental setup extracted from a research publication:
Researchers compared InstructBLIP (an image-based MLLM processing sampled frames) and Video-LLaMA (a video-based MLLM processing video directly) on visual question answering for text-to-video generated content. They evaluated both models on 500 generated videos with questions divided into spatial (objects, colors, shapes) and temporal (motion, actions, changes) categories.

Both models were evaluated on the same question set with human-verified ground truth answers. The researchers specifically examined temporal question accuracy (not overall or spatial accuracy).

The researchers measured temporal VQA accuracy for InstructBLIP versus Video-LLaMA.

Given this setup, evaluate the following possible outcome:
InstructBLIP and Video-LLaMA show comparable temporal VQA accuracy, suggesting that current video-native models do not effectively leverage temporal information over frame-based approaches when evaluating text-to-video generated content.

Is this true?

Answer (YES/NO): NO